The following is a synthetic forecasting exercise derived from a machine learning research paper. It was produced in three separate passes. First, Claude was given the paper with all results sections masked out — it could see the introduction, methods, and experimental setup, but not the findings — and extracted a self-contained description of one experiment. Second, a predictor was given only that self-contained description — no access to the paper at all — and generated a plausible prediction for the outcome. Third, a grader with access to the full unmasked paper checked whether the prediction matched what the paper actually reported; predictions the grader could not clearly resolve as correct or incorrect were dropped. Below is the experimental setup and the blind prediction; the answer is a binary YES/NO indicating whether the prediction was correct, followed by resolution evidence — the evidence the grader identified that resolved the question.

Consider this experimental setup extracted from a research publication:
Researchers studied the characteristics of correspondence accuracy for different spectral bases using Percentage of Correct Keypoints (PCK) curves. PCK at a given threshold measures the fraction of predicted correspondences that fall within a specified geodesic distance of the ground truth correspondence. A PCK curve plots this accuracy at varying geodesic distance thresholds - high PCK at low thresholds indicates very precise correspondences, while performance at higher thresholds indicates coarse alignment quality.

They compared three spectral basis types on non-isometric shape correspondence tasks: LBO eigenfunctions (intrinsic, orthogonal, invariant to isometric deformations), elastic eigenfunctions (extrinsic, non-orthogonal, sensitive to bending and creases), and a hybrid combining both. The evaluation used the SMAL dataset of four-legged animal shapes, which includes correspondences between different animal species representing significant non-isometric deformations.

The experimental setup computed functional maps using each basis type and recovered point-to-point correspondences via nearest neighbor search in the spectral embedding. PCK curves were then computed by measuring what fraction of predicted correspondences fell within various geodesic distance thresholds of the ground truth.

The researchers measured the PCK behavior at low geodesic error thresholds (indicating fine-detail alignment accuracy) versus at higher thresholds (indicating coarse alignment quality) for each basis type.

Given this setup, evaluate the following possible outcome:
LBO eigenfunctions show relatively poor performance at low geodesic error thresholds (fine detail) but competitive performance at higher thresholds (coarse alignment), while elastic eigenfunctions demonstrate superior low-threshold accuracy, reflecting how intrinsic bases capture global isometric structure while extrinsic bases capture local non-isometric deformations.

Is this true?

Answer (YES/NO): YES